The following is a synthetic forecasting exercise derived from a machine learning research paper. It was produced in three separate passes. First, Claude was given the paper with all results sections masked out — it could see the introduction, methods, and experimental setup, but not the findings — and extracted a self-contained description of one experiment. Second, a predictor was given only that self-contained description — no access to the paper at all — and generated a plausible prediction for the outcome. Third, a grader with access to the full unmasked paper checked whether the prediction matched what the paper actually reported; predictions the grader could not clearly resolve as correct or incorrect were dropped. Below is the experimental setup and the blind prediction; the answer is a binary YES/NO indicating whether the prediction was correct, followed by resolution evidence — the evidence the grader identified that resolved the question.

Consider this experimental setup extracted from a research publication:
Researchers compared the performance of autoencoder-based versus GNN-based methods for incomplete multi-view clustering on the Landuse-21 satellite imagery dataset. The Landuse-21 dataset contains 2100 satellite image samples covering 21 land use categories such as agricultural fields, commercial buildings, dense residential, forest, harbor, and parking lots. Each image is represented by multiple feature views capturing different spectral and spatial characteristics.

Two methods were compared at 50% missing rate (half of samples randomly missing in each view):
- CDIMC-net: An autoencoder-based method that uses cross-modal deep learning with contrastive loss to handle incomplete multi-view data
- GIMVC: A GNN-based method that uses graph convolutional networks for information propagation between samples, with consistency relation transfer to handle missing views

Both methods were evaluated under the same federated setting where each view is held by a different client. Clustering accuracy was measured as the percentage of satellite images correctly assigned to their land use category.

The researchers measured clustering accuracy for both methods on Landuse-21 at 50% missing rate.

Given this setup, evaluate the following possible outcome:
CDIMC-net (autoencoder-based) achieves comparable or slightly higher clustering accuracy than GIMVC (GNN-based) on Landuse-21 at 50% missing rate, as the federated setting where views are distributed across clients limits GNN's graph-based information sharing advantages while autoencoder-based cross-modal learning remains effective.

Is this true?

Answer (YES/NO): NO